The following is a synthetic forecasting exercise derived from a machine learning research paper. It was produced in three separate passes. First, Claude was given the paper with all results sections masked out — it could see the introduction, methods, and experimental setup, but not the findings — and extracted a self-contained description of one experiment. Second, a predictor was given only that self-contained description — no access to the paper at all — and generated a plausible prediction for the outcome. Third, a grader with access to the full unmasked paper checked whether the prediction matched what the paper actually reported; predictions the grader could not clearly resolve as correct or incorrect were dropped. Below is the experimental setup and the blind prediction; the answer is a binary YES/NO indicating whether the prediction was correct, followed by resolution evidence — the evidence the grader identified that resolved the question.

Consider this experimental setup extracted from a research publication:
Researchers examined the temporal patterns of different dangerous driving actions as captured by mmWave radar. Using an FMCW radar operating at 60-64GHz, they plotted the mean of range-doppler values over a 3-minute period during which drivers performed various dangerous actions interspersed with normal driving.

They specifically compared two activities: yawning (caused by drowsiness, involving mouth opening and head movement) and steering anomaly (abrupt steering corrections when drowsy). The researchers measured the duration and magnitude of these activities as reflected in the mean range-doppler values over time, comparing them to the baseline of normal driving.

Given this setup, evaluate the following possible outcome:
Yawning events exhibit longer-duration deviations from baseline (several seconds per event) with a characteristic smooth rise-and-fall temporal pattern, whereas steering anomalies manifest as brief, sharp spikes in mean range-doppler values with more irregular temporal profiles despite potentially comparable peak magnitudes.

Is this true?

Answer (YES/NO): NO